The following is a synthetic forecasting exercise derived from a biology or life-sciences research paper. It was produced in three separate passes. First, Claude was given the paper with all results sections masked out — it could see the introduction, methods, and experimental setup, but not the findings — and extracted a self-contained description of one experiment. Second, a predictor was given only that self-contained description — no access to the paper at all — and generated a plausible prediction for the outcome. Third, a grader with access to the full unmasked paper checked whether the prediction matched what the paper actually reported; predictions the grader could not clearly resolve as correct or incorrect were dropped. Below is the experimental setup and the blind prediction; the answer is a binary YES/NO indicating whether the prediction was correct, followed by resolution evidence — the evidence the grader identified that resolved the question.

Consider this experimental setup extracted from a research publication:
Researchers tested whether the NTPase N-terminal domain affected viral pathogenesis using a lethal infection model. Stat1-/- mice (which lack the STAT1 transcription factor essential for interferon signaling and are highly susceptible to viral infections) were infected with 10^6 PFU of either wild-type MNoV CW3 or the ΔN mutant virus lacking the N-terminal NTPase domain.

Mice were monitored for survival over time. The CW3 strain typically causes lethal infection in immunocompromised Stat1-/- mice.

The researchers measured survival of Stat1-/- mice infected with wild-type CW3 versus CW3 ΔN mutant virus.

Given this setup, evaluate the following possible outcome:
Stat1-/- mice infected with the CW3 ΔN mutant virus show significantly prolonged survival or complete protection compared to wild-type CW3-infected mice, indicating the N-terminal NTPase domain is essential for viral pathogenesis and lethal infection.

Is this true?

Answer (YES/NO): YES